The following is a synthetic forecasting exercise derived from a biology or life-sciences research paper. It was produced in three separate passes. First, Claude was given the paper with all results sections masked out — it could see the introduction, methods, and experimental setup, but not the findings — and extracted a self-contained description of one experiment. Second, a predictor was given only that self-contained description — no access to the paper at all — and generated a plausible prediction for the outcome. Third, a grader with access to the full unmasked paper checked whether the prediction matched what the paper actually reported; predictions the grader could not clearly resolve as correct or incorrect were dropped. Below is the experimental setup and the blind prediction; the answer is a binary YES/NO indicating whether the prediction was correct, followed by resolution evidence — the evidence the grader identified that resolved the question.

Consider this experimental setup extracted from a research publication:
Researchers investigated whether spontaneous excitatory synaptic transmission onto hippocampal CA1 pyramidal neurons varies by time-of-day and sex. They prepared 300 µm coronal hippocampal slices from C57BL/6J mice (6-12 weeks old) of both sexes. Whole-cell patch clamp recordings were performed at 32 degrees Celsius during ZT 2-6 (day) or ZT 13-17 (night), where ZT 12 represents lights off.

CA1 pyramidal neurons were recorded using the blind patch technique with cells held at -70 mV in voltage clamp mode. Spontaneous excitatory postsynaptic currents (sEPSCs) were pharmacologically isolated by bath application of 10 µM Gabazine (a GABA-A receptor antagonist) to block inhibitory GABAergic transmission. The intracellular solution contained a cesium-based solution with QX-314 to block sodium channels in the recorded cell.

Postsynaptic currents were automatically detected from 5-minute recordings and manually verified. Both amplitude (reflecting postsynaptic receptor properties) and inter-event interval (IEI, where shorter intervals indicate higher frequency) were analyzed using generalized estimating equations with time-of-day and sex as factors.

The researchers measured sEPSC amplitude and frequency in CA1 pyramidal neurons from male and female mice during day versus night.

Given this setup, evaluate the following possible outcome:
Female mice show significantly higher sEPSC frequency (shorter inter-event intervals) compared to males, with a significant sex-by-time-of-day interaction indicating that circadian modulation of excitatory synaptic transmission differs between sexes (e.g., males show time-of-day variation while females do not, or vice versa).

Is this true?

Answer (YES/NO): NO